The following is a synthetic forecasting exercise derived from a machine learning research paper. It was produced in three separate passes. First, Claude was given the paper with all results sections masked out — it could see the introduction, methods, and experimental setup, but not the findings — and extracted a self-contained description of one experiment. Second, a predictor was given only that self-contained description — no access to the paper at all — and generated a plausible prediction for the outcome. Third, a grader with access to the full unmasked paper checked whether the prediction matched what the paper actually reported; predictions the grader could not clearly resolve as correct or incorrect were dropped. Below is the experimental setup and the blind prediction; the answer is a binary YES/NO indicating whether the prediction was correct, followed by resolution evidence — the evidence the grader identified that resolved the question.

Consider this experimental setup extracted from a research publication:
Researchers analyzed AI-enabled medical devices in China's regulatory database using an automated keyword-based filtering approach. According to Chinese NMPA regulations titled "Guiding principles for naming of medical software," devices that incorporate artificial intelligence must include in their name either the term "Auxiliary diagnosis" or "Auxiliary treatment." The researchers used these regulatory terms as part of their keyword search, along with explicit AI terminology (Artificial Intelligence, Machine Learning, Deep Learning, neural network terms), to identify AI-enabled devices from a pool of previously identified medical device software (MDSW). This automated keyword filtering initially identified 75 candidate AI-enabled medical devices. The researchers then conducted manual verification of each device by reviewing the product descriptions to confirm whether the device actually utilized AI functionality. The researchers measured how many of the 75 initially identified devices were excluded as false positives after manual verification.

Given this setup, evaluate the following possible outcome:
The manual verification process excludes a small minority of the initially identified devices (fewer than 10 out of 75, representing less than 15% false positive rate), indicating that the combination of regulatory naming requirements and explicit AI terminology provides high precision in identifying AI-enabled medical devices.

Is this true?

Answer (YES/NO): NO